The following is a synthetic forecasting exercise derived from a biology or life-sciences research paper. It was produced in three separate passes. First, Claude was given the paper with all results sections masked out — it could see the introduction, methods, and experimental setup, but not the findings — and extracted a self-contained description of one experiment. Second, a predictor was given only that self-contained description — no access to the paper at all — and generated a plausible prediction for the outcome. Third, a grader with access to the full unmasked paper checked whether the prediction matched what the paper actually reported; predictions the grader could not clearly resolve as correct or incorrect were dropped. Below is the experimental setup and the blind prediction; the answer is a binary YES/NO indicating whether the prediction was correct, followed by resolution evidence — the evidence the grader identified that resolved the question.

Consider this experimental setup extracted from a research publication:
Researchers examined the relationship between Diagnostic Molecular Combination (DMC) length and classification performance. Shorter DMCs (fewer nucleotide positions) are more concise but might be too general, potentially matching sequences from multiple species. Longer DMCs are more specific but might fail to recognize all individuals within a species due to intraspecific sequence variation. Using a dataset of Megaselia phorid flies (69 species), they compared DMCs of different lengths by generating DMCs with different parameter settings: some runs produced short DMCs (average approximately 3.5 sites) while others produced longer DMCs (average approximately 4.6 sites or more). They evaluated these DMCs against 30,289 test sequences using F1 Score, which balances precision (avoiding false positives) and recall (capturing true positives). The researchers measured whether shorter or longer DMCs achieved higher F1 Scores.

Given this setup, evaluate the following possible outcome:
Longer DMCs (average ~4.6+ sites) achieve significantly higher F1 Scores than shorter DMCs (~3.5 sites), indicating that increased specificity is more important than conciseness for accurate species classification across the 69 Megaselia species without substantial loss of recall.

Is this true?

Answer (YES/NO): YES